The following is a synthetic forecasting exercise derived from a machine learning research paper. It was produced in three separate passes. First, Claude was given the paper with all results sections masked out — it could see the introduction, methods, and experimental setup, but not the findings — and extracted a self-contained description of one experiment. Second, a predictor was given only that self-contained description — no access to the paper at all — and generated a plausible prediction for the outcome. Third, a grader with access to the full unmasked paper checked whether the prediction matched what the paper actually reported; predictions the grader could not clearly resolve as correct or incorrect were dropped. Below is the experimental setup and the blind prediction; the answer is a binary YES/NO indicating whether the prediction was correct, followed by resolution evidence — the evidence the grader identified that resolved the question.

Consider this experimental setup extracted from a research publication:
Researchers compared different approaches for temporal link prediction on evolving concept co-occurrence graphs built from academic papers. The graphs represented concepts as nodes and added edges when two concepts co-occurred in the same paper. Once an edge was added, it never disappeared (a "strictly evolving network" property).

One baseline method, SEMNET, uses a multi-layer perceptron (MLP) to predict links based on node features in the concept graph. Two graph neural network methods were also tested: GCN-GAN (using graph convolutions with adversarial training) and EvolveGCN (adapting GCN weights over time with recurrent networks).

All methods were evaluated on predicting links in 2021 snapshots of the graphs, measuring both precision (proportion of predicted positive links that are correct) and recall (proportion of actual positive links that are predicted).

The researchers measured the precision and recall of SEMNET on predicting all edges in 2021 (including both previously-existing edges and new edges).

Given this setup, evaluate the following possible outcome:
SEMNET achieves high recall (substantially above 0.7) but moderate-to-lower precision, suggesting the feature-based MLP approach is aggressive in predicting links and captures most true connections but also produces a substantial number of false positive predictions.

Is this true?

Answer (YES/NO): NO